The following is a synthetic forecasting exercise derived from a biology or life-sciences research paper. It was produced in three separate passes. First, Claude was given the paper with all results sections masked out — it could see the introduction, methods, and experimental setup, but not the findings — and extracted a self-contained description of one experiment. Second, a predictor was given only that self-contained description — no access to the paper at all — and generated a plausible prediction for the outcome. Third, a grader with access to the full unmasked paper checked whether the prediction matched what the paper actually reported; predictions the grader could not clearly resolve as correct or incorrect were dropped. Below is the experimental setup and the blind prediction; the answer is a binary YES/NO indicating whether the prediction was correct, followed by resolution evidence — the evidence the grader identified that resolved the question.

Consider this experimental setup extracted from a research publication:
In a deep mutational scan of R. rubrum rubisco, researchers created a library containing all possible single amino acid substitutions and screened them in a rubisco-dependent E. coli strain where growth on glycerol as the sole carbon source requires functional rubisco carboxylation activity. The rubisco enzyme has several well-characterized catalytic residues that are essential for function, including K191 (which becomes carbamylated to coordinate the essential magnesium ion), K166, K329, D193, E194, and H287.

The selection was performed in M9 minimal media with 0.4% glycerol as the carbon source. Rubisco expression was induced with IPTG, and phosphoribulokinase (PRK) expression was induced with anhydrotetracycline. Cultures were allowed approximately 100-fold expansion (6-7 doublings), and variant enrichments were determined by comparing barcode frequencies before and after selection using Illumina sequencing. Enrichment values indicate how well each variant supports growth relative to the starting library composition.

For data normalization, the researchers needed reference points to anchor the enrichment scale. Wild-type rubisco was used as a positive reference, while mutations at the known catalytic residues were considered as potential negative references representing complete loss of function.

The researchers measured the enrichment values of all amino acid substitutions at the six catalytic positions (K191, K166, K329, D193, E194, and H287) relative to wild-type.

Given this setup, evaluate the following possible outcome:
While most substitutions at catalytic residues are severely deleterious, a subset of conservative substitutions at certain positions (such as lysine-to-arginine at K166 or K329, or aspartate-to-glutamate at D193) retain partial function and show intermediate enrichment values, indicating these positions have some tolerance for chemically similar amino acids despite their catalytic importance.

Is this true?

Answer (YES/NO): NO